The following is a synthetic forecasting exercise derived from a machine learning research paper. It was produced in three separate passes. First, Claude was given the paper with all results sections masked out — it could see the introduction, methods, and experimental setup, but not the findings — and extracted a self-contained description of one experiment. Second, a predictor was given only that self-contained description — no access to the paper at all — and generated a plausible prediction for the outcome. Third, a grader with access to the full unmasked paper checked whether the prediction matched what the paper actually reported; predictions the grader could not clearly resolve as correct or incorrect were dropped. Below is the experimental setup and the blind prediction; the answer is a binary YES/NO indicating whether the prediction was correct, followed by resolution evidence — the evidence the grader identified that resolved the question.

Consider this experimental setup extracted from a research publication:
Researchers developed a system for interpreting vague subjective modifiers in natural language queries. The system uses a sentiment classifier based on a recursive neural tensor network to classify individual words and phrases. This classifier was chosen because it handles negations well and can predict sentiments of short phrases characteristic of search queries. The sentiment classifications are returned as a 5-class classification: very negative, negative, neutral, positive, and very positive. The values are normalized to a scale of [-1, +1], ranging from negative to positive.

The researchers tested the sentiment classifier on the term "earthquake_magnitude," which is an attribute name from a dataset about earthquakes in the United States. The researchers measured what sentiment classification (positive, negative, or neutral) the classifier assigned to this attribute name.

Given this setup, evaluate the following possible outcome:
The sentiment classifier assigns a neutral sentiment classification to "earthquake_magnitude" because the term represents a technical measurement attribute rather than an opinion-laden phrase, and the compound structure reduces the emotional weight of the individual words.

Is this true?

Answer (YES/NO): NO